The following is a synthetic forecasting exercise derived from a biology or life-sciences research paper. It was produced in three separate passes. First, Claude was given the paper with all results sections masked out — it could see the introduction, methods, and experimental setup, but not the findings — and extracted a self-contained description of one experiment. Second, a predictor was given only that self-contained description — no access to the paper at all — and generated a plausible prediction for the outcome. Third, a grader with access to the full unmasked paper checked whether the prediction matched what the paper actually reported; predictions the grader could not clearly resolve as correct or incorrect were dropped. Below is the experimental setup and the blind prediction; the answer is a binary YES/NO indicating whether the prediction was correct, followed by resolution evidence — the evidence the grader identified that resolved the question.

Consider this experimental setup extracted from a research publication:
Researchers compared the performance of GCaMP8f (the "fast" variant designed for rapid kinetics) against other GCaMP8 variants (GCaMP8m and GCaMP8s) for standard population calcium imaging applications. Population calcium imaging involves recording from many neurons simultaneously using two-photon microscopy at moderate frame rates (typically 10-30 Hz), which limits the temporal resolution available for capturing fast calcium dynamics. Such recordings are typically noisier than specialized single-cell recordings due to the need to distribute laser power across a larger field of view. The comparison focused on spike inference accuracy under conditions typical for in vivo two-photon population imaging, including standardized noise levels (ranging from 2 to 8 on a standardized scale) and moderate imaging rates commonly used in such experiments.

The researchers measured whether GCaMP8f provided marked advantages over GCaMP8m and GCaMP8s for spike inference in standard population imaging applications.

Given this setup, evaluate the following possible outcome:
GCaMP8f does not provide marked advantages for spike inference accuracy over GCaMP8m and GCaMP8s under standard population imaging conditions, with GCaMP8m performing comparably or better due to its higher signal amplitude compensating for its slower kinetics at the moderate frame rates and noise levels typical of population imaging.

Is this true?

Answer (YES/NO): NO